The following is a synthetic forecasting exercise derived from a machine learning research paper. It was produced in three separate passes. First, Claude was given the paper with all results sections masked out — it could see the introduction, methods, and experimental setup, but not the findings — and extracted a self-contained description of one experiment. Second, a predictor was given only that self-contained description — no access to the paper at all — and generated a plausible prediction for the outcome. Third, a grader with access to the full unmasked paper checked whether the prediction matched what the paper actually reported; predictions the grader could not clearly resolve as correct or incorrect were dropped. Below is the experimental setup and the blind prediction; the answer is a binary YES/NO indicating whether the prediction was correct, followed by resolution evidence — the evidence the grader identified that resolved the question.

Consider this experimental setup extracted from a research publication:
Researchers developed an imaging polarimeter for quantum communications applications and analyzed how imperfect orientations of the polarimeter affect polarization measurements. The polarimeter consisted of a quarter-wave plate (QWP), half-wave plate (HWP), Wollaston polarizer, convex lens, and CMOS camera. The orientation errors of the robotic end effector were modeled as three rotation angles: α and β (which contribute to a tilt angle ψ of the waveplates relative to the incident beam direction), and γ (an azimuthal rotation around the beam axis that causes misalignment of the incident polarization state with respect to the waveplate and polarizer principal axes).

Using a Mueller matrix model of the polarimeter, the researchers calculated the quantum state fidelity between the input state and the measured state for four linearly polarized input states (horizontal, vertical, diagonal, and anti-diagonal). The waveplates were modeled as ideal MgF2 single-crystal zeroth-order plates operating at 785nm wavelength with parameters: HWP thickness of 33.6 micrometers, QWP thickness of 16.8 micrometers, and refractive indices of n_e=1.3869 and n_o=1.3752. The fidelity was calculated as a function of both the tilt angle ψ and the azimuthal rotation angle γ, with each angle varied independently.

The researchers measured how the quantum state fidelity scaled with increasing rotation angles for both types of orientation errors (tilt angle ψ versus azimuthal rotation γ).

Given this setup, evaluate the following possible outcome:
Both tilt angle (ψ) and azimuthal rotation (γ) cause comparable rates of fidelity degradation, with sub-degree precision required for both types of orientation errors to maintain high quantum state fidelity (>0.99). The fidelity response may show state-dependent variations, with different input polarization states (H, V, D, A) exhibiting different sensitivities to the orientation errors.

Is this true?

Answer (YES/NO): NO